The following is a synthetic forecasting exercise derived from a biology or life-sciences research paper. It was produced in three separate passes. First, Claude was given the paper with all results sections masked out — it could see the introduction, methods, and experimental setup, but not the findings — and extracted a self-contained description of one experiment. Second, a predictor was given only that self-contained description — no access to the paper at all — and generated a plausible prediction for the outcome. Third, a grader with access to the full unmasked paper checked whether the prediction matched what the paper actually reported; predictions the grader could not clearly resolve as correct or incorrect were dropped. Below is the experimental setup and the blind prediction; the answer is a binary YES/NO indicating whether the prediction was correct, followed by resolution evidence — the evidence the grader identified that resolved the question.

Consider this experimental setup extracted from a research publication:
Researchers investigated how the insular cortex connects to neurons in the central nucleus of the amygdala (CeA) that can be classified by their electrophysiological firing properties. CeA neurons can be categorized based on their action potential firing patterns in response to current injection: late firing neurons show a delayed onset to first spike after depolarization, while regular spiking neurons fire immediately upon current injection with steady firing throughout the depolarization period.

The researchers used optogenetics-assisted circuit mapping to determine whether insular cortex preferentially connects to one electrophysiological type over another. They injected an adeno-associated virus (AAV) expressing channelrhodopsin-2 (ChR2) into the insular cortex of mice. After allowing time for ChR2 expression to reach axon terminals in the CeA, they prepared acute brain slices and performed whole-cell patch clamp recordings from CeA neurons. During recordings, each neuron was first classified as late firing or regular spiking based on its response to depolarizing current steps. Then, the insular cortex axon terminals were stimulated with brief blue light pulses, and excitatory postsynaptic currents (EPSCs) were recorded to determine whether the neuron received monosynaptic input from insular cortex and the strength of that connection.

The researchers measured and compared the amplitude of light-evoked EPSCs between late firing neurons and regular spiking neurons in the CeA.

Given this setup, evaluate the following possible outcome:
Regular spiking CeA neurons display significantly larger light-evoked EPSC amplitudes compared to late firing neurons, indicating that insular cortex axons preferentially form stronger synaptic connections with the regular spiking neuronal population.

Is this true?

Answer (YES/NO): NO